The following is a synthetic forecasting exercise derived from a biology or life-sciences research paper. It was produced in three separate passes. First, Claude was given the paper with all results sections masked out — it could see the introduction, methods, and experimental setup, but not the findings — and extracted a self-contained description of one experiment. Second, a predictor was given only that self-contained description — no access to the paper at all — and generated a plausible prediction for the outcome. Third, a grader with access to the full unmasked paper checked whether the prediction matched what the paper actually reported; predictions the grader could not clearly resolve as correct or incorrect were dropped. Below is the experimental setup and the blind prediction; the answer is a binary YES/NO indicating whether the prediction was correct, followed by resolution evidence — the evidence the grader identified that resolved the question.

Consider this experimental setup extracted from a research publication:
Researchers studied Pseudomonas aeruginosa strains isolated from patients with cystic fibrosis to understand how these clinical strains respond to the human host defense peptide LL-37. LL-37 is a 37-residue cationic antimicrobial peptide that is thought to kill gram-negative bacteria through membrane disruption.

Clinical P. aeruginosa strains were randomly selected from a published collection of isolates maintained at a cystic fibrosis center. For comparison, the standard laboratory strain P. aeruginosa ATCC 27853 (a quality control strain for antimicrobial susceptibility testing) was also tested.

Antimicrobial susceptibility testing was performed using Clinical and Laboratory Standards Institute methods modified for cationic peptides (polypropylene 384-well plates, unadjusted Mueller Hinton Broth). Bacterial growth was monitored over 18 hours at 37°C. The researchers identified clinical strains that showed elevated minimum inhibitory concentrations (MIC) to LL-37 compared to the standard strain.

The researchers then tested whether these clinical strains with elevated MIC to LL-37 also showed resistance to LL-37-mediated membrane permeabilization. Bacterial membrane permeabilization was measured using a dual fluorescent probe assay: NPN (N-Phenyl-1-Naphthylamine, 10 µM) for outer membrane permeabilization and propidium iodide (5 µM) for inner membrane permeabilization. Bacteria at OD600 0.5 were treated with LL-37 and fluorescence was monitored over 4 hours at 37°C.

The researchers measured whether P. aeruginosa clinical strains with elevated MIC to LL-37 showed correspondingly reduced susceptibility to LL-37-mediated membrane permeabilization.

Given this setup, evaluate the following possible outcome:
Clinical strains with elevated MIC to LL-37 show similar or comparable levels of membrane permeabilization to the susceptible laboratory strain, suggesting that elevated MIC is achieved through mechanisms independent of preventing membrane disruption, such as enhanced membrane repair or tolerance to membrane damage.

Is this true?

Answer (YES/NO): YES